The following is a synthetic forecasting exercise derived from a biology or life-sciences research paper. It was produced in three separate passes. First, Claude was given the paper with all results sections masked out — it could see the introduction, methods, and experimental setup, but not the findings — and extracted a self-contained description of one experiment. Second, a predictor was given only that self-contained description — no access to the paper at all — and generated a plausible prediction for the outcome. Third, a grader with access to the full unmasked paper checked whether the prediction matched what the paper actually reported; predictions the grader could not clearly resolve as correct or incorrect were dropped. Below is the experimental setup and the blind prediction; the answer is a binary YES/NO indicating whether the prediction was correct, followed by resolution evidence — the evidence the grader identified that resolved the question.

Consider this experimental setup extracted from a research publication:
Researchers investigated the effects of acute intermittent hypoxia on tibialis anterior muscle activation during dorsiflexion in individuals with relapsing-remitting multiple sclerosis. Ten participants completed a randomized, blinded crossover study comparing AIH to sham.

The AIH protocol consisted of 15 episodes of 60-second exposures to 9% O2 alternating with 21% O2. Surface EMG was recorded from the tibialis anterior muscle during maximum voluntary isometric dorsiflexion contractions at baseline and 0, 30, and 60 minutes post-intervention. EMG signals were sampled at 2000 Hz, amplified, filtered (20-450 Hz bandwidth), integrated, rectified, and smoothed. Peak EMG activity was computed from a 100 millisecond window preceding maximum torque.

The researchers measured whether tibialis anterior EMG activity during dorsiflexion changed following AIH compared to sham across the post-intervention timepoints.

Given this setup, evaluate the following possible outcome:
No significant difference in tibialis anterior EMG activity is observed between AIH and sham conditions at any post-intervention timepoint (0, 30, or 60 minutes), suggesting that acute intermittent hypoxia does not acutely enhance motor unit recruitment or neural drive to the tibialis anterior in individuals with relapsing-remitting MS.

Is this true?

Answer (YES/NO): YES